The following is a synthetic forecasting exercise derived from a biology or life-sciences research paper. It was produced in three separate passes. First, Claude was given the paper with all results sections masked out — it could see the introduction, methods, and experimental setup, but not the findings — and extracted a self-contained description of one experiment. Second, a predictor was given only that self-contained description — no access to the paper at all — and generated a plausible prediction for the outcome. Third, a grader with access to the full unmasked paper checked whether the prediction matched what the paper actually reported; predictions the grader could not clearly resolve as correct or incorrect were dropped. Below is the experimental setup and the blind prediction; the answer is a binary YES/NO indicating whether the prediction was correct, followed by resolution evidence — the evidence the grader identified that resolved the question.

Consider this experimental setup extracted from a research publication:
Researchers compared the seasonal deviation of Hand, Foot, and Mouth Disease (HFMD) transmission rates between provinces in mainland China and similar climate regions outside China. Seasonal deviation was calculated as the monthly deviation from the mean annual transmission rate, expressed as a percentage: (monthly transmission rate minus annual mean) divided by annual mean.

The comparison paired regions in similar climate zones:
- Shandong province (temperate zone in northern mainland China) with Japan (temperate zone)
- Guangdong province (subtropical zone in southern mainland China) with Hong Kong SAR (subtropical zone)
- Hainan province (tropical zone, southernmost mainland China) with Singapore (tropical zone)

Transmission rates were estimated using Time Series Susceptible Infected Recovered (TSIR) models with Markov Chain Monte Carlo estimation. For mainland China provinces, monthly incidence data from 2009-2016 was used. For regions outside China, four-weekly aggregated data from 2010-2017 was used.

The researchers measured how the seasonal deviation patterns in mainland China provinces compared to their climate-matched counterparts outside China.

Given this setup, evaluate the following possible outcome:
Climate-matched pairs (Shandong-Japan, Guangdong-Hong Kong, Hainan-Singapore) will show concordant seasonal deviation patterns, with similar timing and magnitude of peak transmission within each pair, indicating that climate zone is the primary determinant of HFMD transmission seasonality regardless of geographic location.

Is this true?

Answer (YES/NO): NO